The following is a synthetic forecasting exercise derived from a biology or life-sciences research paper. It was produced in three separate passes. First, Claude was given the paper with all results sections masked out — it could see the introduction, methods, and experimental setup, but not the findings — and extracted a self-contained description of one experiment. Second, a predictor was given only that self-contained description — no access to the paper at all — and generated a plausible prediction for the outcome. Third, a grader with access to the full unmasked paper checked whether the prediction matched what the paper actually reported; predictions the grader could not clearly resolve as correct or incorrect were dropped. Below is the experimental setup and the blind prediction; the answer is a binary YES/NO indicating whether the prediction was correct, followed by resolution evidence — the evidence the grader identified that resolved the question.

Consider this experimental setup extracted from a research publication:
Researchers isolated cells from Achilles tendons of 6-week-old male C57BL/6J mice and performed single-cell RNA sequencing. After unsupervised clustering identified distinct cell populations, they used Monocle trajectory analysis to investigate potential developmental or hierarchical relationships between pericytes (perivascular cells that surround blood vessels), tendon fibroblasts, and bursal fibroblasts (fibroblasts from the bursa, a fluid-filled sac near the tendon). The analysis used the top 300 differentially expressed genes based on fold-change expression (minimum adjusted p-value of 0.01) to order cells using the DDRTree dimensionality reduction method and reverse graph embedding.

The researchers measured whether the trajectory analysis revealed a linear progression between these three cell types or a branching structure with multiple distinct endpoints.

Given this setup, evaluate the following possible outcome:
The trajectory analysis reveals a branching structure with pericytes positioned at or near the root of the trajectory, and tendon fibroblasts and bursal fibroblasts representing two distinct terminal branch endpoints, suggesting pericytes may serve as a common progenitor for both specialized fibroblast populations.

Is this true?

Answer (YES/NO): NO